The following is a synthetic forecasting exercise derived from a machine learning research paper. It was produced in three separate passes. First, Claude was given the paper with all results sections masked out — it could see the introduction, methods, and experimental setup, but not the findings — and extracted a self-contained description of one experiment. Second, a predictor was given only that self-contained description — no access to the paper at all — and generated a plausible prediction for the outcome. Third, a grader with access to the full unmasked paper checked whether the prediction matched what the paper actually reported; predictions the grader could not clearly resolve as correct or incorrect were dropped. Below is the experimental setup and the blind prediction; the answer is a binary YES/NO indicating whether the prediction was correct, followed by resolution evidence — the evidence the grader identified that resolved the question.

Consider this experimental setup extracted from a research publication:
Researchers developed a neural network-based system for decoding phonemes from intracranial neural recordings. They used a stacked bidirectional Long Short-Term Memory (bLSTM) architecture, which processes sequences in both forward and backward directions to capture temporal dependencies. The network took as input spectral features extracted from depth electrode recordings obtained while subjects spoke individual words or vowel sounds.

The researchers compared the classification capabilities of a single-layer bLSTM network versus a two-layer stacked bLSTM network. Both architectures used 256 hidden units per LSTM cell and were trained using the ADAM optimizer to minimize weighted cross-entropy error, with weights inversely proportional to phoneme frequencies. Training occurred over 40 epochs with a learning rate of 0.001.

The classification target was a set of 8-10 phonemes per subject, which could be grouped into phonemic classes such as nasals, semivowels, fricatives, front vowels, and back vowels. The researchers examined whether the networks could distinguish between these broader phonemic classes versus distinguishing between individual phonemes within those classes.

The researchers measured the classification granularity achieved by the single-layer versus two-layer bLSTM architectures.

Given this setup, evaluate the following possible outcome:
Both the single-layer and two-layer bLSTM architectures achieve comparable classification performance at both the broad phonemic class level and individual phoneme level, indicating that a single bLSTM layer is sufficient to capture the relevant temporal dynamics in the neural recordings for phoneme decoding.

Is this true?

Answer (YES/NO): NO